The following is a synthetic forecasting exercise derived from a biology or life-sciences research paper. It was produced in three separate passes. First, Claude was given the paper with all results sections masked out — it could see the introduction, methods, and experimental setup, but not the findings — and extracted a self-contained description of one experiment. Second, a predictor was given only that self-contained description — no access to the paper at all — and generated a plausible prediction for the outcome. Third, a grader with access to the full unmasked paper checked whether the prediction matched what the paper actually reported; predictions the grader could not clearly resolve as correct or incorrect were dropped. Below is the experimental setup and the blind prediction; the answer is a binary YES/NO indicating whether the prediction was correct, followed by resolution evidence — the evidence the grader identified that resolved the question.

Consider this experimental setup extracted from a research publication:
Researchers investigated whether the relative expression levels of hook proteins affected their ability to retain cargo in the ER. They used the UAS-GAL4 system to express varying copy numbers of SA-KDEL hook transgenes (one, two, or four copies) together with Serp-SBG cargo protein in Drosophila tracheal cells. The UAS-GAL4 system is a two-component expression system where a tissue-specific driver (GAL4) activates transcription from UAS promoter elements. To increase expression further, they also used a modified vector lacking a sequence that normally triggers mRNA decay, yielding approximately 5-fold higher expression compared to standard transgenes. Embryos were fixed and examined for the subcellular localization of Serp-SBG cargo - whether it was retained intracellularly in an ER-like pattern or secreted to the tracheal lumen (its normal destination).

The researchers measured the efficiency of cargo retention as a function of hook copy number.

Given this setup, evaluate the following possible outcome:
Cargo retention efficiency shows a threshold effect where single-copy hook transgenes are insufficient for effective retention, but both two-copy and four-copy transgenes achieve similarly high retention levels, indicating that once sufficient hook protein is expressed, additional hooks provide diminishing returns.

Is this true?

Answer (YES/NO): NO